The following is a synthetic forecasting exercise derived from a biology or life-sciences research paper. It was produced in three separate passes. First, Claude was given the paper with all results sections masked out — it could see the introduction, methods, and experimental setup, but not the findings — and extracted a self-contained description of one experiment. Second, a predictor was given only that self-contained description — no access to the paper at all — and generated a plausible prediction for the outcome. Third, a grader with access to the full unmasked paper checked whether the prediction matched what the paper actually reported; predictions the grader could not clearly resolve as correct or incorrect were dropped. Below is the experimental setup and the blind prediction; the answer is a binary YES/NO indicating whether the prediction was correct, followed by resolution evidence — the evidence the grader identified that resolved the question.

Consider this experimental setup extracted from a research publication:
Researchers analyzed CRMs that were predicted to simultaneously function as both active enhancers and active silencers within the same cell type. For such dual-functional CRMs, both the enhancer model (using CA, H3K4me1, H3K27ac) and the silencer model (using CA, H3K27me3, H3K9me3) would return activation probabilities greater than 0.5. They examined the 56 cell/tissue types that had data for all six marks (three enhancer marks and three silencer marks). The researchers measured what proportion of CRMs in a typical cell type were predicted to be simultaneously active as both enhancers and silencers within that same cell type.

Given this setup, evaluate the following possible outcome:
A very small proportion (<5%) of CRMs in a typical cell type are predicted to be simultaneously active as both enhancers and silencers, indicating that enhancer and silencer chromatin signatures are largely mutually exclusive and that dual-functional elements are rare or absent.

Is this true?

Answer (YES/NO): NO